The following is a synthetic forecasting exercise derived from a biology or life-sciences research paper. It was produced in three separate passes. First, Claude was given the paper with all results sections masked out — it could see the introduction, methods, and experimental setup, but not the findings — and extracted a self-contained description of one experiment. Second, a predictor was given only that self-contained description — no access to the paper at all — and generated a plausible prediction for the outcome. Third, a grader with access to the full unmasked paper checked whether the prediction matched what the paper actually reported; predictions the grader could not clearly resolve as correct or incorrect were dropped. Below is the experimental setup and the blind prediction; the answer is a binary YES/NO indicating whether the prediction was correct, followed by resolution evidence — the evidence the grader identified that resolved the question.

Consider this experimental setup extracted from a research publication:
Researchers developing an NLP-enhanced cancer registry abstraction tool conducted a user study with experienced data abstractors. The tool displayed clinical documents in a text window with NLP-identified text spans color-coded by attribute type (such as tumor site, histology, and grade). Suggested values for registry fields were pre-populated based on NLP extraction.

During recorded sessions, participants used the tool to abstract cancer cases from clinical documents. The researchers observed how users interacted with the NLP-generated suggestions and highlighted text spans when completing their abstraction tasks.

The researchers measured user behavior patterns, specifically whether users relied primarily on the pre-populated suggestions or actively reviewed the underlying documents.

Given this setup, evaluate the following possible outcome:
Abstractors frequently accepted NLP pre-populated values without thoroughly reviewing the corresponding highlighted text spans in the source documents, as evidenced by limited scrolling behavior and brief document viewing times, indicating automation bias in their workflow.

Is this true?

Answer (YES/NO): NO